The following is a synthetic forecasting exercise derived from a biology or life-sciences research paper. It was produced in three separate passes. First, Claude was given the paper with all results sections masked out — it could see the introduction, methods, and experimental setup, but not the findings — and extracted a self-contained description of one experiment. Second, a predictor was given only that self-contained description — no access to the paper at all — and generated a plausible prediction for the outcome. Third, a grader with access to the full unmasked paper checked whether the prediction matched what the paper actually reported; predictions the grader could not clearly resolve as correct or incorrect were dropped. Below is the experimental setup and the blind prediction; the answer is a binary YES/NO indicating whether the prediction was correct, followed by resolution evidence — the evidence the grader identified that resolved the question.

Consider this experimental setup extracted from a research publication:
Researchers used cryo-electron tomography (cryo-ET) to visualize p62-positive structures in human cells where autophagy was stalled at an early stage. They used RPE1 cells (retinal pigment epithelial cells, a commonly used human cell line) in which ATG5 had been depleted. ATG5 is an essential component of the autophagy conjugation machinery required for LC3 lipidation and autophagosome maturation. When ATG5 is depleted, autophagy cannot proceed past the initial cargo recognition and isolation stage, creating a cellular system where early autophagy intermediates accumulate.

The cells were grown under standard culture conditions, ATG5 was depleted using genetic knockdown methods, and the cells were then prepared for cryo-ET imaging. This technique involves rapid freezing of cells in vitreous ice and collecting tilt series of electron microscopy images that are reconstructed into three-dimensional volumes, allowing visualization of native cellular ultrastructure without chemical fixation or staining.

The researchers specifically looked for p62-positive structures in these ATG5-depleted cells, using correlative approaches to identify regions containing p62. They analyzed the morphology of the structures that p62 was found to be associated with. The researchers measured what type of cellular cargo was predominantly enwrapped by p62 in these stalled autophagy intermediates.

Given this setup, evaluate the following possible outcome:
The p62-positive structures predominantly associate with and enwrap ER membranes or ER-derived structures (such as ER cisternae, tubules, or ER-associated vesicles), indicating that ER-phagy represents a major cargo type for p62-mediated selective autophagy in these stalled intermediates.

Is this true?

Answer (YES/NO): NO